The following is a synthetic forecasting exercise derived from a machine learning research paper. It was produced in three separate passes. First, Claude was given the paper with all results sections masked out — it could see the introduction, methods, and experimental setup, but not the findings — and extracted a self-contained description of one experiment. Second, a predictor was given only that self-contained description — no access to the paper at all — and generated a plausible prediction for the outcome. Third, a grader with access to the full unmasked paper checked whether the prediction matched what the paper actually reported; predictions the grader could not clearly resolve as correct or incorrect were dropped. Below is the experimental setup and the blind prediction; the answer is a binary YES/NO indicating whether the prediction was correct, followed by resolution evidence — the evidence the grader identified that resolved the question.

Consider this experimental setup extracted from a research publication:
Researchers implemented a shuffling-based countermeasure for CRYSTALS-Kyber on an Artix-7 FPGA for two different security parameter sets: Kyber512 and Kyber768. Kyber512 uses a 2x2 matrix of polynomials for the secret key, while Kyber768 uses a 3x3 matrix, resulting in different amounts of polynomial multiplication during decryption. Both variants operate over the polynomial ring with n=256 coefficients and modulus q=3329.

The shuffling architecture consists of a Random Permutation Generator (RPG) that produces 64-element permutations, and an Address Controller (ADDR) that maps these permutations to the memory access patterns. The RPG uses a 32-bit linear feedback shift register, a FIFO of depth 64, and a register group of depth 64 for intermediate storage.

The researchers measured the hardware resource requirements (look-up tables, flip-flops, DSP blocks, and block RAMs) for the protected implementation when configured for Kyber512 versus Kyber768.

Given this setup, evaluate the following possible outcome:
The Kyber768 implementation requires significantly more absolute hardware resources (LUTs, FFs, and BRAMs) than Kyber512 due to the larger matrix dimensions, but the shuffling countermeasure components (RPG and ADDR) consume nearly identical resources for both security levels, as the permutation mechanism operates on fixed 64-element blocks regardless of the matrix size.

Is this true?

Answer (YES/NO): NO